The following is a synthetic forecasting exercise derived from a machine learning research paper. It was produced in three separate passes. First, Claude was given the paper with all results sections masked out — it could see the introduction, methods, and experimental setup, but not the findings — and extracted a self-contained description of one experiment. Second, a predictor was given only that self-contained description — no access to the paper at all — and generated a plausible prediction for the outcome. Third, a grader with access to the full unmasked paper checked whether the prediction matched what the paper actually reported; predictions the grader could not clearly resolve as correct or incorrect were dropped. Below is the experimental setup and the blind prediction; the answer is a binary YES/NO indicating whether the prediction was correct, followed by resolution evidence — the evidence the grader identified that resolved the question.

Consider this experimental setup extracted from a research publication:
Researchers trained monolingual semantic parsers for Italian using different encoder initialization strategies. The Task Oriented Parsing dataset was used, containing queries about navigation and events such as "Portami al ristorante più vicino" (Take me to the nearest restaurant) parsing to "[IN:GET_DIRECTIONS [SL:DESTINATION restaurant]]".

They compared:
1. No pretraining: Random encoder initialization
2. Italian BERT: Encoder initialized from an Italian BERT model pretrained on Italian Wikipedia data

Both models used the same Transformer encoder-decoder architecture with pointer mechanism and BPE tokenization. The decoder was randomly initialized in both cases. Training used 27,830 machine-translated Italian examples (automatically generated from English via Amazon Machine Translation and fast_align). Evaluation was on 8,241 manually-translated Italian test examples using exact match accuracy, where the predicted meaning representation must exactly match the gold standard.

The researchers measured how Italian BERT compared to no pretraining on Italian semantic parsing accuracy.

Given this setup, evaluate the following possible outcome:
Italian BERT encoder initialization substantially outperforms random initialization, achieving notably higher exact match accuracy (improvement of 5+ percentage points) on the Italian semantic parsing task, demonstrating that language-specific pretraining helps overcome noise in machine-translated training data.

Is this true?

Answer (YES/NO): NO